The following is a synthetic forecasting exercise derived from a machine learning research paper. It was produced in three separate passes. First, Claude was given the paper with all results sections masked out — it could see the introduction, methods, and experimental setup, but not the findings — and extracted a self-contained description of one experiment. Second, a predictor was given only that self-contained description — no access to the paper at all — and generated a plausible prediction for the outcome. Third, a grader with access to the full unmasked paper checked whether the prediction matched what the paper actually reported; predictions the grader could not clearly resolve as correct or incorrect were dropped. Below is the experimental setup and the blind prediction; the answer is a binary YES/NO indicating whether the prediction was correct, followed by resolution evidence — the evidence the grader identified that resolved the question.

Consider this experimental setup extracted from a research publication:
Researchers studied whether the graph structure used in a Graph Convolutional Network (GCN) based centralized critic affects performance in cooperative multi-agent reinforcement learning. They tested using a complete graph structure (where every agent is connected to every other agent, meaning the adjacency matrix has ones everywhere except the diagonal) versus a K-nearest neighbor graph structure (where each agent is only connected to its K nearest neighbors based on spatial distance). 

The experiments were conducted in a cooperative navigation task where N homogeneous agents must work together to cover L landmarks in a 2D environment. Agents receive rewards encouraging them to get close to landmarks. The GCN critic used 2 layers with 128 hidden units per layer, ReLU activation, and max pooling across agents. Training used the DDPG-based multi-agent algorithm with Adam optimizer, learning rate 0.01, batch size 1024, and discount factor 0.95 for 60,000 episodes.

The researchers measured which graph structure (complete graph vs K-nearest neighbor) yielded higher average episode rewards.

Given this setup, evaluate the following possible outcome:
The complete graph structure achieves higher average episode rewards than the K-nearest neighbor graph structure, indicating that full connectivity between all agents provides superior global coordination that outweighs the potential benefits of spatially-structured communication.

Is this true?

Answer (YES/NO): YES